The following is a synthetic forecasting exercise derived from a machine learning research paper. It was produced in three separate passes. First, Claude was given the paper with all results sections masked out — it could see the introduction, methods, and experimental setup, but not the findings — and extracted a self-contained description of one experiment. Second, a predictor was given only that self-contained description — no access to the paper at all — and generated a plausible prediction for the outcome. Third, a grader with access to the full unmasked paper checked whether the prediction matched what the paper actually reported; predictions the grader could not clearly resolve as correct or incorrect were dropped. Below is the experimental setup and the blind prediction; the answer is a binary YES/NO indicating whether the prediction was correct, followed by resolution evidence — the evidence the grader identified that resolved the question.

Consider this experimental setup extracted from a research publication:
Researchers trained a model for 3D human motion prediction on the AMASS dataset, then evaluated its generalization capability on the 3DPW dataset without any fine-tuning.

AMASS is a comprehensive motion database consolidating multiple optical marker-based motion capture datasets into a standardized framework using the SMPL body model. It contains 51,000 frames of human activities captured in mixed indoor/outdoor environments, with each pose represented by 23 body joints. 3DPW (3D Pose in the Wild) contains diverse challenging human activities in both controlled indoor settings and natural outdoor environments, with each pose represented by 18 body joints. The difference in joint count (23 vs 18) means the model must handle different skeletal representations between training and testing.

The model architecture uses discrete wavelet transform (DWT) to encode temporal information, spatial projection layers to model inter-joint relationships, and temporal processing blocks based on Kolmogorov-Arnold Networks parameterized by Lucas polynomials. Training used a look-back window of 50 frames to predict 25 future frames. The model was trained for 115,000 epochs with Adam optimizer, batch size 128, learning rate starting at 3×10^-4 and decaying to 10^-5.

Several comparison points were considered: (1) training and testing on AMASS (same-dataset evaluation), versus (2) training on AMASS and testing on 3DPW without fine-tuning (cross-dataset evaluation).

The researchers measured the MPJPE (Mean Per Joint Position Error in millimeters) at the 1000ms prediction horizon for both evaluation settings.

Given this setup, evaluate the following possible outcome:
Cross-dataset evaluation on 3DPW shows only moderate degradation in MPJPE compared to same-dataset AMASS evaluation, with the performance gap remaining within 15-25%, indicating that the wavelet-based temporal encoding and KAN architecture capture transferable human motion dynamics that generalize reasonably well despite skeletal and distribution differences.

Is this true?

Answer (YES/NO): NO